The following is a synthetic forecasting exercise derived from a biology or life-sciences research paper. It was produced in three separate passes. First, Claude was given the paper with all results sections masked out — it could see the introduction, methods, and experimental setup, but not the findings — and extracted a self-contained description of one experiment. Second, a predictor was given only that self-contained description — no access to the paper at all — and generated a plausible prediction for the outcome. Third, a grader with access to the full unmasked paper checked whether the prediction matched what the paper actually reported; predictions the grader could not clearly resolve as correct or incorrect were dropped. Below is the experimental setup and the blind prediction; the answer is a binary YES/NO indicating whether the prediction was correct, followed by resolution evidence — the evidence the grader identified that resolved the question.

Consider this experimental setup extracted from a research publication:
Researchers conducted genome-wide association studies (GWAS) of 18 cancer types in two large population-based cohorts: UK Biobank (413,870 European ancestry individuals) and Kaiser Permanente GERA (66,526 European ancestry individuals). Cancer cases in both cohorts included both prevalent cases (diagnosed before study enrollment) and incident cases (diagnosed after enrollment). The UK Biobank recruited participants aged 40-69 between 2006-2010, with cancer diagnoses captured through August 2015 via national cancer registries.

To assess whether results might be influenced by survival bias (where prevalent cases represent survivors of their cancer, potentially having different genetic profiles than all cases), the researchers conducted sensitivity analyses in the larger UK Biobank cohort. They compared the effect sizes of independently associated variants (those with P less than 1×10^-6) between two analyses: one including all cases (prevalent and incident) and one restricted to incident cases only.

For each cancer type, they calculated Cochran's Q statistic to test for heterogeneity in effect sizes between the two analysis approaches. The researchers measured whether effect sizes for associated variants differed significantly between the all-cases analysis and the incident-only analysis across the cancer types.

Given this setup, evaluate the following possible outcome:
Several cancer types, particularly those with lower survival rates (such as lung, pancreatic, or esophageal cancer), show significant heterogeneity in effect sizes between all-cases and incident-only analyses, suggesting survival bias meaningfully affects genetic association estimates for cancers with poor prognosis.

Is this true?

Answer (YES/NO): NO